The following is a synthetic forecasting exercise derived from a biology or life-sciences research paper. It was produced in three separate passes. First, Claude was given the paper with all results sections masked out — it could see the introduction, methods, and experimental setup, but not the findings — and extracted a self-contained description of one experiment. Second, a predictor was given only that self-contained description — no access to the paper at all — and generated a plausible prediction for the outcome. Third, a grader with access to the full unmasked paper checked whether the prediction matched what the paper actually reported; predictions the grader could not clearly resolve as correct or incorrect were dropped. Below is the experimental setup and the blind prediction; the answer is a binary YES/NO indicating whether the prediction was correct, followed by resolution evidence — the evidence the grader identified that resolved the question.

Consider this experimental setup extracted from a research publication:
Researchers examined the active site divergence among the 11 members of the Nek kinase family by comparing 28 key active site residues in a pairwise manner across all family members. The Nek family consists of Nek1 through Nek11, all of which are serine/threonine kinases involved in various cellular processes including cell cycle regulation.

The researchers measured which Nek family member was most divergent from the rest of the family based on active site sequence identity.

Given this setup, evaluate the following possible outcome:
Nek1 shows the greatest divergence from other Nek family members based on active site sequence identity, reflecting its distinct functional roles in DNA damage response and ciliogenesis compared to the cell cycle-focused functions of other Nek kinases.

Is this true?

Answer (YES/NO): NO